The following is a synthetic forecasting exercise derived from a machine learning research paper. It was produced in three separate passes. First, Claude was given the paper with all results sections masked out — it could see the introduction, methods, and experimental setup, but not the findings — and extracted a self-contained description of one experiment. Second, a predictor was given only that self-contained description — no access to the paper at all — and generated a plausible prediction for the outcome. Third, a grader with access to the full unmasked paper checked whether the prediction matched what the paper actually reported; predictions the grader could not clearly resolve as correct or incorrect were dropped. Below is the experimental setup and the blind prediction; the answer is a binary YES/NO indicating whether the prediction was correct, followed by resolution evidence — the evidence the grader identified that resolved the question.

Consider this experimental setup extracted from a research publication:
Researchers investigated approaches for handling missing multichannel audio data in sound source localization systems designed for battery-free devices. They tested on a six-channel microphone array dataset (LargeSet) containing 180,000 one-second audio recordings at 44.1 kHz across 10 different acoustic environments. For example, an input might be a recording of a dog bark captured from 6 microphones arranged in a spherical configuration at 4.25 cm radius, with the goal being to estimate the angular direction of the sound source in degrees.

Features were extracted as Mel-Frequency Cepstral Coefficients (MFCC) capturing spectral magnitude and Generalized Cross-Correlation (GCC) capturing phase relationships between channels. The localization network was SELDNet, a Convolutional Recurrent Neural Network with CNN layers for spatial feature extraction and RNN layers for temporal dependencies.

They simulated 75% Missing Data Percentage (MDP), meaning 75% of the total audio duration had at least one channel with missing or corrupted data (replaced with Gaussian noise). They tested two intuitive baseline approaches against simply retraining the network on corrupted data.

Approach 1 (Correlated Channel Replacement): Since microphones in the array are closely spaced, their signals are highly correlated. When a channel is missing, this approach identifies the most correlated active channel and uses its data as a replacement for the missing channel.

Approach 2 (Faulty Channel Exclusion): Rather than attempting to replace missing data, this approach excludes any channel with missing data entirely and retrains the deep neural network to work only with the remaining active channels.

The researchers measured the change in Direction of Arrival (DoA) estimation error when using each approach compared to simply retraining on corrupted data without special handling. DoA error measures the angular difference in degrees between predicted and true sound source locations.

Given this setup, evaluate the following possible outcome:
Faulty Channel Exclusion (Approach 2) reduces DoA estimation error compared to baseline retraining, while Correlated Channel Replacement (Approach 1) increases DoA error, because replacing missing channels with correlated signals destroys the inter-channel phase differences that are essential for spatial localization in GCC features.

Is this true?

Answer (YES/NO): NO